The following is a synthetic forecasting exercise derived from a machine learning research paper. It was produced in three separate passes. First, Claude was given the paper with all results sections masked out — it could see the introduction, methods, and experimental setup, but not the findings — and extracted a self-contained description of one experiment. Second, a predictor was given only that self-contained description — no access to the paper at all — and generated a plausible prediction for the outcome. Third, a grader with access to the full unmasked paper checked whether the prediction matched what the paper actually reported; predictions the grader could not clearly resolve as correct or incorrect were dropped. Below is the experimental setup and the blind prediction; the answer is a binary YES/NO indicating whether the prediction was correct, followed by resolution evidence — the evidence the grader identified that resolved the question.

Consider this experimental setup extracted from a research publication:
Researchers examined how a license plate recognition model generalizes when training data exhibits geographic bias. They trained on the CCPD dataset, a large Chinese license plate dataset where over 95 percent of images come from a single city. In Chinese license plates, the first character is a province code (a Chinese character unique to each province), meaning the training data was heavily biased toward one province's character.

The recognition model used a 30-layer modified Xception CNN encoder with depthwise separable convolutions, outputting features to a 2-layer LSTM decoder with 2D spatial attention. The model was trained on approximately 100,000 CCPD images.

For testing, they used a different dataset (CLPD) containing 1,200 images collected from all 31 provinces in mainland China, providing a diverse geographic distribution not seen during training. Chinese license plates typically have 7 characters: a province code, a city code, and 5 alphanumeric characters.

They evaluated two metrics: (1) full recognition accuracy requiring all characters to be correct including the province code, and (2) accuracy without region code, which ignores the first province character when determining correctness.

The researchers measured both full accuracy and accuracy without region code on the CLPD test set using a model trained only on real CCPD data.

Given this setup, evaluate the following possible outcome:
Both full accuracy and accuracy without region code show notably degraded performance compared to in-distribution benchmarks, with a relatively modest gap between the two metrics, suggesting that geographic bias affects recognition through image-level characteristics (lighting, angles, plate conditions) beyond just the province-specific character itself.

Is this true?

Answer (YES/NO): NO